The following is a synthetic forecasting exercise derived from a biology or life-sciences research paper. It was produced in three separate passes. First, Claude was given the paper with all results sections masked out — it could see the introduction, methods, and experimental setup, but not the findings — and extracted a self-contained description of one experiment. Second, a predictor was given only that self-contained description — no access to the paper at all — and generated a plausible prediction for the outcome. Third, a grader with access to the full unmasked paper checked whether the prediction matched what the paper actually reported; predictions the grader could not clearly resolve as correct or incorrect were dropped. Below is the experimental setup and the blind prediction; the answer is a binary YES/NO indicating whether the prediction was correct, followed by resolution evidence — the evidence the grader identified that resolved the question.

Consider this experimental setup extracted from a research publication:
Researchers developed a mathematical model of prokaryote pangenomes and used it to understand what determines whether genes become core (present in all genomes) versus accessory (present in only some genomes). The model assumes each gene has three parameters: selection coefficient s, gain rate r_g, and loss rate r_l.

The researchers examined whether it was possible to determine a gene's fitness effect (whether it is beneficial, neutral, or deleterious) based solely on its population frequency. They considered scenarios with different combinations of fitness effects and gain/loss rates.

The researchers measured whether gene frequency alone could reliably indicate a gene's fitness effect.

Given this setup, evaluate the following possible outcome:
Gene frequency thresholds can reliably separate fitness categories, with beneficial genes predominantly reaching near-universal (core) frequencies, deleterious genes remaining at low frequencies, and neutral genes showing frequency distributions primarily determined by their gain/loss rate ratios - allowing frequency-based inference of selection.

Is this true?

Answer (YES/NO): NO